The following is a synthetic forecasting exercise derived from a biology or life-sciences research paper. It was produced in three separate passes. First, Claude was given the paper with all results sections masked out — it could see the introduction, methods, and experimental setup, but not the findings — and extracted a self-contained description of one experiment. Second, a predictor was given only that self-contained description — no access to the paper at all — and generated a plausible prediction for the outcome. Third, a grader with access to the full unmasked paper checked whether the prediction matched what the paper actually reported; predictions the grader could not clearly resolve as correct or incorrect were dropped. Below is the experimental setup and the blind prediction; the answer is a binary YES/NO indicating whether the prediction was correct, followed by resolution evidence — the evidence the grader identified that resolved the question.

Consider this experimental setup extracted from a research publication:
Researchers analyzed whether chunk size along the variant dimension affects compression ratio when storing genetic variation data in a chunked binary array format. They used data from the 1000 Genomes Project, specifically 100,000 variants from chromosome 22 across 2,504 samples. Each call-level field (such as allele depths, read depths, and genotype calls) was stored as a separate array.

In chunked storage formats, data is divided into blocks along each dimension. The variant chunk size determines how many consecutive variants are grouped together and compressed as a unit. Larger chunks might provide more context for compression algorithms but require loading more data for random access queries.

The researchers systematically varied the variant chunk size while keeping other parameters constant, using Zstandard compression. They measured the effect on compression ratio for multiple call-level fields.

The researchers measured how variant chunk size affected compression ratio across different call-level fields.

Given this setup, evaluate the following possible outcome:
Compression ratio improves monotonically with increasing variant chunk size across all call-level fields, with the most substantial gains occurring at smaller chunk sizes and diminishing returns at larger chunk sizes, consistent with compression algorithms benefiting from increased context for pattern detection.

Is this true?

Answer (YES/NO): NO